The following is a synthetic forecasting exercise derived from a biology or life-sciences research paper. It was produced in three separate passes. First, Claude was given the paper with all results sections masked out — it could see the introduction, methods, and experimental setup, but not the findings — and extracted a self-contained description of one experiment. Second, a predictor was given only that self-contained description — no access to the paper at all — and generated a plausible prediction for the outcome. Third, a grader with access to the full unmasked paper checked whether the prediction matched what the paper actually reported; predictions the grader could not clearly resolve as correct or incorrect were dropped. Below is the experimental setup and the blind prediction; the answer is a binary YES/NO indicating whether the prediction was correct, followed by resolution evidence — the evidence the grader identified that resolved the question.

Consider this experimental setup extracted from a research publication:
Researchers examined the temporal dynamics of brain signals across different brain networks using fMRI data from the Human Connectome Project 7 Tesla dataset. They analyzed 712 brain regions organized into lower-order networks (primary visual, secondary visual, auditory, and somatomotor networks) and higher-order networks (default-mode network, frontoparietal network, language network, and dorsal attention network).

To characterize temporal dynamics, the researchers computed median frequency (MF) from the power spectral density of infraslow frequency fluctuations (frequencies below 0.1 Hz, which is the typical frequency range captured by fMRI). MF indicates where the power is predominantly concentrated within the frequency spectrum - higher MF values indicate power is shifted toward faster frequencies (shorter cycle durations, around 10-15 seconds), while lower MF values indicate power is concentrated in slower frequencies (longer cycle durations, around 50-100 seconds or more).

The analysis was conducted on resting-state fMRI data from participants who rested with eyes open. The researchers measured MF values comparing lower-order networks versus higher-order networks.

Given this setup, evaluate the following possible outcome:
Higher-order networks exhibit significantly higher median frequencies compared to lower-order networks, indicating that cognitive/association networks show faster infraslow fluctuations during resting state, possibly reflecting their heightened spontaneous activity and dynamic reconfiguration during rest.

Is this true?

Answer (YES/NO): NO